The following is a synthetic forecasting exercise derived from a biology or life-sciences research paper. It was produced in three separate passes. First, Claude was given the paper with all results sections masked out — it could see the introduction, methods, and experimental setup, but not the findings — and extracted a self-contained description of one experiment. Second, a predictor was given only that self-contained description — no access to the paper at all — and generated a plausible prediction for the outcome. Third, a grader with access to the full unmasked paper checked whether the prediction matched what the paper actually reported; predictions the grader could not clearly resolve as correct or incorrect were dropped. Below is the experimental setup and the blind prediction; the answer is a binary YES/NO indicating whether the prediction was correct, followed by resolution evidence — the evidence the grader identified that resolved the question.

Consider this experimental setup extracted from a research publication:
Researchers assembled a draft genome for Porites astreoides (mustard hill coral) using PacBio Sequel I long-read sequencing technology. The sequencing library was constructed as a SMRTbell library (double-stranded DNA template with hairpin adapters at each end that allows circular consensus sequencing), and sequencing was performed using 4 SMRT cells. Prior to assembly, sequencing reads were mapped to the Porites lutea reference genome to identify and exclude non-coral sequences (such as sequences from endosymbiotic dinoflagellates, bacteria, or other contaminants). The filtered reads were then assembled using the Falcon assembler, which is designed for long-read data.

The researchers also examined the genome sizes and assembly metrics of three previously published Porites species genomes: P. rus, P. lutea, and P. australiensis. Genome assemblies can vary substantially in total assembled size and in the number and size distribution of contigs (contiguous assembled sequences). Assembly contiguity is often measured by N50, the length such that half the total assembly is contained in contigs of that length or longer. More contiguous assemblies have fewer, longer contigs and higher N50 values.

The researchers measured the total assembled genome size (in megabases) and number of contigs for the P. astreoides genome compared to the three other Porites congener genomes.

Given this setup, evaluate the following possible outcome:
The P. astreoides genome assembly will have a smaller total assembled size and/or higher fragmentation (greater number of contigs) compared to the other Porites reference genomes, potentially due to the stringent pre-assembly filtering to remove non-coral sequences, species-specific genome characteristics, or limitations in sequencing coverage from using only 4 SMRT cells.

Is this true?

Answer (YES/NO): NO